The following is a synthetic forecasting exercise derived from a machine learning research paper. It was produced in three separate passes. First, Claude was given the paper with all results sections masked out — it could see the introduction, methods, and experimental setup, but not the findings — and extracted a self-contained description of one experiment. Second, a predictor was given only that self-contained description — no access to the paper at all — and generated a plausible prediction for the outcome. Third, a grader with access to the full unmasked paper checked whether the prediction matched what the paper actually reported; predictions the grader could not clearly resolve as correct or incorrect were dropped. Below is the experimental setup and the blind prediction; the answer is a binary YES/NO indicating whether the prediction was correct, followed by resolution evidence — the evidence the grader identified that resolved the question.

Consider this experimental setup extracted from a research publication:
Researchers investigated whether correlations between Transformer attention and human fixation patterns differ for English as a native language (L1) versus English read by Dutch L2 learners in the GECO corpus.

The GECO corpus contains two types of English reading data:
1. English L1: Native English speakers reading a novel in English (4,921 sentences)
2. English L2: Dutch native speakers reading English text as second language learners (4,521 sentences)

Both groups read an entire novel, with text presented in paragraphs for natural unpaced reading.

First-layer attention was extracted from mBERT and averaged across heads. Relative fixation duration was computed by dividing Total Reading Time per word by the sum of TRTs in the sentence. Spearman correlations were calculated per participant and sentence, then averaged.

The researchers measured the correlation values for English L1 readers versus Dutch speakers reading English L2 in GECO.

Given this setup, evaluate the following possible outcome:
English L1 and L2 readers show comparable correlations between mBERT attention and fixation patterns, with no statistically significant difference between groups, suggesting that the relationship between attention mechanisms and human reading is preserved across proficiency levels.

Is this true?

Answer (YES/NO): NO